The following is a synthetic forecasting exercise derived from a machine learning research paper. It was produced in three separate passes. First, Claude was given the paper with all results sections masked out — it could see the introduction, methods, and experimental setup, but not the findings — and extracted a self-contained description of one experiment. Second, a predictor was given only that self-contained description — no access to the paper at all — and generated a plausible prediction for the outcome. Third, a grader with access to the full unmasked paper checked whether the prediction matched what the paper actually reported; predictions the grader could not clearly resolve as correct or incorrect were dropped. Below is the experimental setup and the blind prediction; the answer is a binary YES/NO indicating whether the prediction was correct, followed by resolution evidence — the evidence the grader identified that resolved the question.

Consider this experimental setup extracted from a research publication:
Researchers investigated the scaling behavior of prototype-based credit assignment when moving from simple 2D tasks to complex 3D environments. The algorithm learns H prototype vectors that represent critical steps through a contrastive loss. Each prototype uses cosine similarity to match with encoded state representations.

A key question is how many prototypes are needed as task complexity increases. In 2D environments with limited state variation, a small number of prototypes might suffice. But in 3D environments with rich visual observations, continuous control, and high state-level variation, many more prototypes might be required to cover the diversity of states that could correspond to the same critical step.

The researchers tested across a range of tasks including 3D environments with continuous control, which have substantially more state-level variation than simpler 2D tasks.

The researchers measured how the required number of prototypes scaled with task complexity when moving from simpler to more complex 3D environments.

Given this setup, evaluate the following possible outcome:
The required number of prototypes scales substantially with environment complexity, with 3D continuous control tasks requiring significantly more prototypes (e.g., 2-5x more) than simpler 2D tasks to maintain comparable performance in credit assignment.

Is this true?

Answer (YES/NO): NO